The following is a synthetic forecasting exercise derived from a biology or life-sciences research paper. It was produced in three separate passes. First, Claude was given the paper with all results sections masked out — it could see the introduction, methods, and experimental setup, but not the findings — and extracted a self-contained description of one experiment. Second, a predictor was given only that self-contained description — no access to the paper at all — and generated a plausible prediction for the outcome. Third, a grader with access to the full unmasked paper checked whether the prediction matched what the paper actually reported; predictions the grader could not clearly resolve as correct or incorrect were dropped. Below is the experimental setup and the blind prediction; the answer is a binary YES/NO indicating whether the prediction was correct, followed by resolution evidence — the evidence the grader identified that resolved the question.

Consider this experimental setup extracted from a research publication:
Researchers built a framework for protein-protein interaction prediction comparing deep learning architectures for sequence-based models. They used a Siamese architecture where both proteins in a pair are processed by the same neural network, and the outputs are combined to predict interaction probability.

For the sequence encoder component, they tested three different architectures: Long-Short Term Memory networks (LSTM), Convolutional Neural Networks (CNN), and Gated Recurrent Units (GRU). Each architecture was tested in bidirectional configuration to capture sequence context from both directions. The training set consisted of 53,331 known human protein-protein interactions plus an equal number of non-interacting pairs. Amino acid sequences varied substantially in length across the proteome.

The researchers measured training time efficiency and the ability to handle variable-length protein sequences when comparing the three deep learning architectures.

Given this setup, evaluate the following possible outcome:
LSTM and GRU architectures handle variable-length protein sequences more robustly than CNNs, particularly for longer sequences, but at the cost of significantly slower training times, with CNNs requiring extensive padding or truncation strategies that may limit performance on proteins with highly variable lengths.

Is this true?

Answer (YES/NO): NO